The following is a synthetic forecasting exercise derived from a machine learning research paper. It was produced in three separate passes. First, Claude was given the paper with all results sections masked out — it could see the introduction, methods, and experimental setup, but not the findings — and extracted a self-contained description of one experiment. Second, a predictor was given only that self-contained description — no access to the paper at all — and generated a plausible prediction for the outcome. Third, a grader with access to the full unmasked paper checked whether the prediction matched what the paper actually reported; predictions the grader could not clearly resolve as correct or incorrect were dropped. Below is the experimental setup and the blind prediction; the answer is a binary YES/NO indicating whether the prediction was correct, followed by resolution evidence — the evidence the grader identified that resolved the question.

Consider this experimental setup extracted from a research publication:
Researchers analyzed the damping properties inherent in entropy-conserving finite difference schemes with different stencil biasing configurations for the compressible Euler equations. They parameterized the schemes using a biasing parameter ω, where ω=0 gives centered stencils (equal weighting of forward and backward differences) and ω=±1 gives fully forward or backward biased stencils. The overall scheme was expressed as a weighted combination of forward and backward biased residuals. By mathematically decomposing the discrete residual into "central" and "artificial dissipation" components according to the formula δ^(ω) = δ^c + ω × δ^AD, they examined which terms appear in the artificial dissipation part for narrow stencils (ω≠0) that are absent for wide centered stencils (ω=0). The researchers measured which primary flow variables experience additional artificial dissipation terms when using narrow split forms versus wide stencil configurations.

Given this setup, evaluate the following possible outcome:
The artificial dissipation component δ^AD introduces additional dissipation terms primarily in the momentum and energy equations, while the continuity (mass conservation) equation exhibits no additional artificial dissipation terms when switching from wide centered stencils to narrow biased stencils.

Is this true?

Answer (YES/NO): NO